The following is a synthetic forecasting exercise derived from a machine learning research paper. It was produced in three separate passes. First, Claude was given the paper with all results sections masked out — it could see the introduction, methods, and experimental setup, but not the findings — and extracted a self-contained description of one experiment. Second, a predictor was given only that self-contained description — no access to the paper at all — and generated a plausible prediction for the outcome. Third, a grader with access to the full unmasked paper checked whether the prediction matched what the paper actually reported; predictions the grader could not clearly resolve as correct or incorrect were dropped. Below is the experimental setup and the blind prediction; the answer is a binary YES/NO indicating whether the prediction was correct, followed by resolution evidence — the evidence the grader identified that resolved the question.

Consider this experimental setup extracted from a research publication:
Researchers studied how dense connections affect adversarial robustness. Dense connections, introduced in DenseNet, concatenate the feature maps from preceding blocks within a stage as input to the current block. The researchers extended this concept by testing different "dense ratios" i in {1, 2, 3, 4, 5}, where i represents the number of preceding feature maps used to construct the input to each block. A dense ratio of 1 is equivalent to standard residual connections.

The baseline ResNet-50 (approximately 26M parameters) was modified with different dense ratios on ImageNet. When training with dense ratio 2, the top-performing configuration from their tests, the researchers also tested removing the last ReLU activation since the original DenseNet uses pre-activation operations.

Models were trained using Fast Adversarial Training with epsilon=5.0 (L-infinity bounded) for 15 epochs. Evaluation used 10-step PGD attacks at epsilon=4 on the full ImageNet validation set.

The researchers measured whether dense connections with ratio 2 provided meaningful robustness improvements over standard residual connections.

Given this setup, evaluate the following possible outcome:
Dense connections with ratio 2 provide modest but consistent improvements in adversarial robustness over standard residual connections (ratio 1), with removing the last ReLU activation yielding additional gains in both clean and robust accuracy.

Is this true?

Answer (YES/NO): NO